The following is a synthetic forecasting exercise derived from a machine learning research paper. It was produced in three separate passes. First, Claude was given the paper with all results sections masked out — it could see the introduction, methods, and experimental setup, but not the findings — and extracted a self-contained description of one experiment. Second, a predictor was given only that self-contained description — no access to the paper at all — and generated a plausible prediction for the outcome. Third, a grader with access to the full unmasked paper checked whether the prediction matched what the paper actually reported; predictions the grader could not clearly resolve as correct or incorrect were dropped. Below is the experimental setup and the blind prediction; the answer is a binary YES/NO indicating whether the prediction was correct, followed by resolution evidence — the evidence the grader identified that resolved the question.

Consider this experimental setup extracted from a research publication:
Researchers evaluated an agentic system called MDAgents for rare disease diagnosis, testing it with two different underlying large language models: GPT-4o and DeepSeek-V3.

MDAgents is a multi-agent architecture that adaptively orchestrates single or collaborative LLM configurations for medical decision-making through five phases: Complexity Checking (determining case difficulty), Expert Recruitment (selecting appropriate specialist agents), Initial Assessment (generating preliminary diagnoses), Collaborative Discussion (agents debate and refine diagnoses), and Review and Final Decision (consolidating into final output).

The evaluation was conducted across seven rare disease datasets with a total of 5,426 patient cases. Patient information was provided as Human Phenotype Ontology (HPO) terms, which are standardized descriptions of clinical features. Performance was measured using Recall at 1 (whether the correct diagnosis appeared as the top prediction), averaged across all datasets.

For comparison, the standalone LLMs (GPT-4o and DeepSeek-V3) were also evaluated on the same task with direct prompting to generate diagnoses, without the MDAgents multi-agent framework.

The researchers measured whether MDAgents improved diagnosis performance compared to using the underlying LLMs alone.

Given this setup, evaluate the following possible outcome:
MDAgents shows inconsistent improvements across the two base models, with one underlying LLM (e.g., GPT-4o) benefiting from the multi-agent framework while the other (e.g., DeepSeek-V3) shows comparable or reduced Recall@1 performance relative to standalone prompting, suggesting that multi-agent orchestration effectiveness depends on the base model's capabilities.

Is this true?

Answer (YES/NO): NO